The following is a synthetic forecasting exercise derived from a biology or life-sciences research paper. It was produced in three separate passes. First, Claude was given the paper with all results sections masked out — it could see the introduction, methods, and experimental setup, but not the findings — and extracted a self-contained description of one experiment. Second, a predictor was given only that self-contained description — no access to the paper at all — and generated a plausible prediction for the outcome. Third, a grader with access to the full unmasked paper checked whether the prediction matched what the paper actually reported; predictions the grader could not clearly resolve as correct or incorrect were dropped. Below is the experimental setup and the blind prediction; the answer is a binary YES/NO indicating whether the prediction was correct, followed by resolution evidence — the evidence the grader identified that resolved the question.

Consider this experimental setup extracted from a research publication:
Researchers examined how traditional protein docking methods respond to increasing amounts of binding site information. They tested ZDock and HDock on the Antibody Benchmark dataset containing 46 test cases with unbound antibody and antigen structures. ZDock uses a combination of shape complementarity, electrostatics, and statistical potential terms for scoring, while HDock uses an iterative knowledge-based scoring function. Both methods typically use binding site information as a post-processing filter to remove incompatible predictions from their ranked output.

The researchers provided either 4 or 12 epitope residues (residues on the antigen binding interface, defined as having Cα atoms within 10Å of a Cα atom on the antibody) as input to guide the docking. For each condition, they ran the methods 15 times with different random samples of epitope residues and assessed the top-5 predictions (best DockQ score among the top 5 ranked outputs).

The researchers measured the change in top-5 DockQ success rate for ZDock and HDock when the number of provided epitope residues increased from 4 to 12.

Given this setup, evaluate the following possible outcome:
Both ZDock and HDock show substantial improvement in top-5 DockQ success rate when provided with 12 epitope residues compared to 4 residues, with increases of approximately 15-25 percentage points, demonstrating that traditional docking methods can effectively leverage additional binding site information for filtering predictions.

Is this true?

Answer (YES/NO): NO